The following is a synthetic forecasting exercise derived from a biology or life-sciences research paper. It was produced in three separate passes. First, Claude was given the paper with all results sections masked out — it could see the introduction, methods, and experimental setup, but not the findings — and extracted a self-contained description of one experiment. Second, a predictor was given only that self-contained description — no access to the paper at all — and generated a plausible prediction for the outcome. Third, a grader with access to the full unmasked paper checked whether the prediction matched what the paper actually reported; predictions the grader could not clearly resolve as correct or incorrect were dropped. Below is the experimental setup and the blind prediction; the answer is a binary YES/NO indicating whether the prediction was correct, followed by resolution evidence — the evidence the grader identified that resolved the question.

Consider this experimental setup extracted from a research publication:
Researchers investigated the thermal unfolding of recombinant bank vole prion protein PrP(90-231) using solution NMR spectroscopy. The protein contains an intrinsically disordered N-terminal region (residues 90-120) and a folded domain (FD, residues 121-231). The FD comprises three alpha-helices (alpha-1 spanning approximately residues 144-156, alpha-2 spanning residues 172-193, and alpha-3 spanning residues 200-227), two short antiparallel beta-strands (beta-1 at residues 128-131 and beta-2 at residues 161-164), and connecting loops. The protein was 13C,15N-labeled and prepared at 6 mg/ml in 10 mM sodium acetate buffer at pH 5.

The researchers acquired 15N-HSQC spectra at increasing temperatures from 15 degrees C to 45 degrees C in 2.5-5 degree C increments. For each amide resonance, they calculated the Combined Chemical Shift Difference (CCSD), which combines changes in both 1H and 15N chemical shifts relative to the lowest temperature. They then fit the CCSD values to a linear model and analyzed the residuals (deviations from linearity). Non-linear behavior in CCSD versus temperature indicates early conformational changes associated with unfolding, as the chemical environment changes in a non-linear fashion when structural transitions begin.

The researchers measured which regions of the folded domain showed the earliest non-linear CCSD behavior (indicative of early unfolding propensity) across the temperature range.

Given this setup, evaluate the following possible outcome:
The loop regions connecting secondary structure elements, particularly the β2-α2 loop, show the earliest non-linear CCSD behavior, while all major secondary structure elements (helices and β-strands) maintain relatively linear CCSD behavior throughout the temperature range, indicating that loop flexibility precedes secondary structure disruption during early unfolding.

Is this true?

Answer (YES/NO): NO